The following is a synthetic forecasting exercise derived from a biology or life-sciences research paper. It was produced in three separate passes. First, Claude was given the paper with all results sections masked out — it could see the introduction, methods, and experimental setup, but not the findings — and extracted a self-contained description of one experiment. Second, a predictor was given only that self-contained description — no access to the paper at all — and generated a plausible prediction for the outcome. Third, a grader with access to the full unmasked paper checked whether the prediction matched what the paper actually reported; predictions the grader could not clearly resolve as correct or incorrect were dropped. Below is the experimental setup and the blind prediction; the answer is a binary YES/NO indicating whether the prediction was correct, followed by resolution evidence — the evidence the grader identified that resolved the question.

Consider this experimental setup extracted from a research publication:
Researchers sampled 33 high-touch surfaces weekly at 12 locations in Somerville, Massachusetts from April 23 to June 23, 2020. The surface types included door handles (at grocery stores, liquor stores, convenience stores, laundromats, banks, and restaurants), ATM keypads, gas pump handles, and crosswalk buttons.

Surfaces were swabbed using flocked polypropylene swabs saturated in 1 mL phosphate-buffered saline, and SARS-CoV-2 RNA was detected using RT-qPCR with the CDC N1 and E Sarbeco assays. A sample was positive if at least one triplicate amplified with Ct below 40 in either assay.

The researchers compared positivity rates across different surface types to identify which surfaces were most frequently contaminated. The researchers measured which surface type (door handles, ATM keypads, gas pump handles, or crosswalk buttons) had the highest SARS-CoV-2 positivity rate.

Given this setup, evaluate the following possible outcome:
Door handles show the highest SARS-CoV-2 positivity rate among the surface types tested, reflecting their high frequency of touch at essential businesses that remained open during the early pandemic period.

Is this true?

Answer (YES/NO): YES